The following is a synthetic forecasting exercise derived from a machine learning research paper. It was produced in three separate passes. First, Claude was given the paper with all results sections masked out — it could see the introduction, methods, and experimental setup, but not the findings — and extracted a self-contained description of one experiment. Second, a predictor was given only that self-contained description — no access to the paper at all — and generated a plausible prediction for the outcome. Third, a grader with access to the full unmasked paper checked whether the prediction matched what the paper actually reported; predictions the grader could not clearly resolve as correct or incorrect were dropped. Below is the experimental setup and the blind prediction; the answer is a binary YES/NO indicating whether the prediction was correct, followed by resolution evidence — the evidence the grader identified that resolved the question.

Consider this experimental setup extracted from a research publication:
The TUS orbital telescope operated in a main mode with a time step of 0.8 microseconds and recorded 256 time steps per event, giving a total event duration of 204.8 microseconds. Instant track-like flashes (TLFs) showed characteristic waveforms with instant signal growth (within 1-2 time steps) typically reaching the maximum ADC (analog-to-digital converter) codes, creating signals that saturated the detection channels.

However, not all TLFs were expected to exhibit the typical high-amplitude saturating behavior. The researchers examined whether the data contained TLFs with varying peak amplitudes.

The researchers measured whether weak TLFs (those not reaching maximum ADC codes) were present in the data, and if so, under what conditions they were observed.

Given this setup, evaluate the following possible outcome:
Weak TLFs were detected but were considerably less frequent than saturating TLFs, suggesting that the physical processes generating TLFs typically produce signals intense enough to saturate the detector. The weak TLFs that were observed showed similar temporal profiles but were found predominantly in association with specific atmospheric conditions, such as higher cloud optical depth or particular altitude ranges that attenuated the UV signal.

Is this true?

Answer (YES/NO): NO